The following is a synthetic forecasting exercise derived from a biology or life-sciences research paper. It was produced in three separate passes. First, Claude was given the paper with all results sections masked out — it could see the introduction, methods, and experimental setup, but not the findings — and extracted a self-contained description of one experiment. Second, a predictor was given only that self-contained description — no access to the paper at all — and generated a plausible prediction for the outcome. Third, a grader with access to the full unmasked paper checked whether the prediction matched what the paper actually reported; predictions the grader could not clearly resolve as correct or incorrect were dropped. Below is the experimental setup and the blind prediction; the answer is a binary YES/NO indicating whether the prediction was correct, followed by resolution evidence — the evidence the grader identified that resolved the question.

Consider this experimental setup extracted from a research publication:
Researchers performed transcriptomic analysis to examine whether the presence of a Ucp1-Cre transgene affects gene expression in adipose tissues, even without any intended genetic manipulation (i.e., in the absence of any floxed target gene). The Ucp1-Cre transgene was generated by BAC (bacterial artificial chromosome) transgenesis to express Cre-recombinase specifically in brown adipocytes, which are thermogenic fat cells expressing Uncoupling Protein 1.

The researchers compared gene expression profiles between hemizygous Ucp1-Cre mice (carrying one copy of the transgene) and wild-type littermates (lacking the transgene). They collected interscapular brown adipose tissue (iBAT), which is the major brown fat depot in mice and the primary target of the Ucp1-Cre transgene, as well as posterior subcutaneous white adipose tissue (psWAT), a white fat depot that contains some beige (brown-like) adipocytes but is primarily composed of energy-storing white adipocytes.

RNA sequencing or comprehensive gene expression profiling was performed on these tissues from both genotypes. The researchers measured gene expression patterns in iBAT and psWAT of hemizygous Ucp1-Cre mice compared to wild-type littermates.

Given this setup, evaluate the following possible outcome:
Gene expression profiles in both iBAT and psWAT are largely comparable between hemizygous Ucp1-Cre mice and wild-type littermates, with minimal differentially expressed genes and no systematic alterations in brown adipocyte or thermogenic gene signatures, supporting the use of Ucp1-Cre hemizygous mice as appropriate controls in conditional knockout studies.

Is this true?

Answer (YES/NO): NO